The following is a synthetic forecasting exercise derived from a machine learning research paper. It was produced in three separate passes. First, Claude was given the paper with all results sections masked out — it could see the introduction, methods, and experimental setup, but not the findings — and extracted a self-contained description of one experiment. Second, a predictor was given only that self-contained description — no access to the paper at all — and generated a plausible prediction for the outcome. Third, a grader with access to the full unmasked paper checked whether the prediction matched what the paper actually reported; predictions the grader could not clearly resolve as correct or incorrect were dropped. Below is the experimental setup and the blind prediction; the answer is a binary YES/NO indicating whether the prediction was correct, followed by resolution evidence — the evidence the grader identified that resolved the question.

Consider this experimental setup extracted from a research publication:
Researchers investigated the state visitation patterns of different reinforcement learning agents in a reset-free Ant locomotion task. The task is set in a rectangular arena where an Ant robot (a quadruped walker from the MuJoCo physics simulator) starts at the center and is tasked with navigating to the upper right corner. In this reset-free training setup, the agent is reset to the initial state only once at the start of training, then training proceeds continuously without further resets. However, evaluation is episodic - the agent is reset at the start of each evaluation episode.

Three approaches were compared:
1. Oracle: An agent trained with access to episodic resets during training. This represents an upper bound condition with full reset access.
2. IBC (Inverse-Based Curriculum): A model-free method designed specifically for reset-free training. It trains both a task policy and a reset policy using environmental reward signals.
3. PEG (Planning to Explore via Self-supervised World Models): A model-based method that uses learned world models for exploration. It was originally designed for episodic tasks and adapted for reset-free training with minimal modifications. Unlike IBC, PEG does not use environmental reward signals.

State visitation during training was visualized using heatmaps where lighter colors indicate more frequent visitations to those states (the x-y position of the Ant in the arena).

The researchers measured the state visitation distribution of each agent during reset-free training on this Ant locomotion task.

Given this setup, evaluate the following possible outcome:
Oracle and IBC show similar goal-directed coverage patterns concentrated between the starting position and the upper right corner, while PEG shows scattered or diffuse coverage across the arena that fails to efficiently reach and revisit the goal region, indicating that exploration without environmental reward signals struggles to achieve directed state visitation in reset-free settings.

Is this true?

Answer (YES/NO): NO